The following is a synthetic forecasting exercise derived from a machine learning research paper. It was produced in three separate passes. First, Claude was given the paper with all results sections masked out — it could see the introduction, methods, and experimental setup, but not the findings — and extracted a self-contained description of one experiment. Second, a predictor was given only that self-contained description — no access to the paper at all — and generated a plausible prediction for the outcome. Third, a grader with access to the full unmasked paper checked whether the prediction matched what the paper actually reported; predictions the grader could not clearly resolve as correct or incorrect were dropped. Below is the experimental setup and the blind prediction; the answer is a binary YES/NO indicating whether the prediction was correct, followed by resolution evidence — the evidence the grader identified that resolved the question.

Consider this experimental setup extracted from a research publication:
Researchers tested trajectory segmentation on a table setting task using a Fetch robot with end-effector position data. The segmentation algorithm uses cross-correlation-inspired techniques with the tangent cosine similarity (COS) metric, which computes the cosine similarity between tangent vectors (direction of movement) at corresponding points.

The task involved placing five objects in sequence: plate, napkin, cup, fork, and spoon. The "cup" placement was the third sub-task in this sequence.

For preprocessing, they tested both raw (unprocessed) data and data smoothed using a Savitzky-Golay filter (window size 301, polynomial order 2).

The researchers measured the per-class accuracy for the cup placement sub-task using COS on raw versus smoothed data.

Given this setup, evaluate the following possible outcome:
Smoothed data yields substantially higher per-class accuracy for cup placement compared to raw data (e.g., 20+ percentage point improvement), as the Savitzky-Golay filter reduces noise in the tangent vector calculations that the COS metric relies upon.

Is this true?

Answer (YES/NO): YES